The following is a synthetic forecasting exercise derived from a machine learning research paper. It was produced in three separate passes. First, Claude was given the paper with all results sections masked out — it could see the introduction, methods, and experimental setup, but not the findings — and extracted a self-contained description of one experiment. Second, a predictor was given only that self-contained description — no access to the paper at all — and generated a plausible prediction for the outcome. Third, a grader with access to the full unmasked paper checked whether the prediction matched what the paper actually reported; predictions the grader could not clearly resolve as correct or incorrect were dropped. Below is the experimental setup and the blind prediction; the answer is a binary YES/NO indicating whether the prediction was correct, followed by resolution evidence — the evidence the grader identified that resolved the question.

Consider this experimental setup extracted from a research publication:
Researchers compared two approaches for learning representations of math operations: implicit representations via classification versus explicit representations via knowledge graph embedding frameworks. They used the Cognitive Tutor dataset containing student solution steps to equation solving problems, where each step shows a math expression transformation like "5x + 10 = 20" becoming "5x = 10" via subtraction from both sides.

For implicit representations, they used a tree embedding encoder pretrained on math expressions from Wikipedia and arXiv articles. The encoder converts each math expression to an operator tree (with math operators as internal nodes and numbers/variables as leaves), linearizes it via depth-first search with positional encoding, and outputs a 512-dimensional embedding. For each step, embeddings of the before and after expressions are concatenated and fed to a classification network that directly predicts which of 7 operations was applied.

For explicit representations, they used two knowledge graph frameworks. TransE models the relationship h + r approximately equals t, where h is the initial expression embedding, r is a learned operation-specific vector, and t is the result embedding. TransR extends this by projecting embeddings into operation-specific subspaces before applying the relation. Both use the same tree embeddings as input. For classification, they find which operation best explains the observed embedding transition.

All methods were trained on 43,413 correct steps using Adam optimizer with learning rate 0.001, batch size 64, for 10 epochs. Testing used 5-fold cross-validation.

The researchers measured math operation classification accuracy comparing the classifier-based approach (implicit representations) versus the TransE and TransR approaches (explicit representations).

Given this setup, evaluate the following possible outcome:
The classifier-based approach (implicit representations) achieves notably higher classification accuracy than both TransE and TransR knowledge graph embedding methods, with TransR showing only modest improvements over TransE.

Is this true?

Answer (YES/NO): NO